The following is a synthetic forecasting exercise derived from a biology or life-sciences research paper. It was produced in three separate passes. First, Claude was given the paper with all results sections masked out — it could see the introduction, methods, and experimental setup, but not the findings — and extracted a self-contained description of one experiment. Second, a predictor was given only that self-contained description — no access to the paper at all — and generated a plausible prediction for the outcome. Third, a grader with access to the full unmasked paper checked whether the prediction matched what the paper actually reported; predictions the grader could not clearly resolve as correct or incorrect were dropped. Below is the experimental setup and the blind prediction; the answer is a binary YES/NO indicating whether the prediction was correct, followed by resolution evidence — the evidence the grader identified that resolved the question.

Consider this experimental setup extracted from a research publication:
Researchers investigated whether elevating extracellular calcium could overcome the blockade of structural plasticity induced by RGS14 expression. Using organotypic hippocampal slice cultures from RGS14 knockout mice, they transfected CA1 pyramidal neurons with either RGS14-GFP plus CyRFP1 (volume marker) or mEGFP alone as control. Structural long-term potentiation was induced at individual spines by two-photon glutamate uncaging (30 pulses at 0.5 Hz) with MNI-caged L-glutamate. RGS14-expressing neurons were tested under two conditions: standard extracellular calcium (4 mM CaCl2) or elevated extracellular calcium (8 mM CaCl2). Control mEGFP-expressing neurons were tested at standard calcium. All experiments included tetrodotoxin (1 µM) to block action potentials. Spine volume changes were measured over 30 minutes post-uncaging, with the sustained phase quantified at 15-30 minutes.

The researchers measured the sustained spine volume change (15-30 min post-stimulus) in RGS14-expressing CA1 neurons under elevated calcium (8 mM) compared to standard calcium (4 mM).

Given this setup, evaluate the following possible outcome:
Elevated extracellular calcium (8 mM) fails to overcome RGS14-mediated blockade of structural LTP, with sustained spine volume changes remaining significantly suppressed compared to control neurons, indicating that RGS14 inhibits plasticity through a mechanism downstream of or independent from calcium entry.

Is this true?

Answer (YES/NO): NO